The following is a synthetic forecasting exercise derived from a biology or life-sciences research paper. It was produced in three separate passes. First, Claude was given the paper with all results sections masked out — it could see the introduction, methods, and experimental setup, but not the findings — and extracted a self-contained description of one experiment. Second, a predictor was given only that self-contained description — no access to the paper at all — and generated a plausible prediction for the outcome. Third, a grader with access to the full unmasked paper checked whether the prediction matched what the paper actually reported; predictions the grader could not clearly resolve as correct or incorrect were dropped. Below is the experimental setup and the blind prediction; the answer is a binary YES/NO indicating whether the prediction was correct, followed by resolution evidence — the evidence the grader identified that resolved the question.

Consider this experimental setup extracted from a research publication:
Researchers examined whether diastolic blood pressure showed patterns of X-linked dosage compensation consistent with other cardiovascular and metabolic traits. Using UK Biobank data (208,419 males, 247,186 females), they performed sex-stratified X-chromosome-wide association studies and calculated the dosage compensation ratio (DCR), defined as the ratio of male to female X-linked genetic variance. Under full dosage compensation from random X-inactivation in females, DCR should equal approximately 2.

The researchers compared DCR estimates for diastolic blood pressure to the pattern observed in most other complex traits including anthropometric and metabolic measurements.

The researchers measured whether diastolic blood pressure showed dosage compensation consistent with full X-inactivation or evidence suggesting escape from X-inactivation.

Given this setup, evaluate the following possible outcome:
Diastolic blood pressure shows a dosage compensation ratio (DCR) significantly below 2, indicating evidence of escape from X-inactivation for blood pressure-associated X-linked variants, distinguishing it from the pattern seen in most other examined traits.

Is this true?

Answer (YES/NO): YES